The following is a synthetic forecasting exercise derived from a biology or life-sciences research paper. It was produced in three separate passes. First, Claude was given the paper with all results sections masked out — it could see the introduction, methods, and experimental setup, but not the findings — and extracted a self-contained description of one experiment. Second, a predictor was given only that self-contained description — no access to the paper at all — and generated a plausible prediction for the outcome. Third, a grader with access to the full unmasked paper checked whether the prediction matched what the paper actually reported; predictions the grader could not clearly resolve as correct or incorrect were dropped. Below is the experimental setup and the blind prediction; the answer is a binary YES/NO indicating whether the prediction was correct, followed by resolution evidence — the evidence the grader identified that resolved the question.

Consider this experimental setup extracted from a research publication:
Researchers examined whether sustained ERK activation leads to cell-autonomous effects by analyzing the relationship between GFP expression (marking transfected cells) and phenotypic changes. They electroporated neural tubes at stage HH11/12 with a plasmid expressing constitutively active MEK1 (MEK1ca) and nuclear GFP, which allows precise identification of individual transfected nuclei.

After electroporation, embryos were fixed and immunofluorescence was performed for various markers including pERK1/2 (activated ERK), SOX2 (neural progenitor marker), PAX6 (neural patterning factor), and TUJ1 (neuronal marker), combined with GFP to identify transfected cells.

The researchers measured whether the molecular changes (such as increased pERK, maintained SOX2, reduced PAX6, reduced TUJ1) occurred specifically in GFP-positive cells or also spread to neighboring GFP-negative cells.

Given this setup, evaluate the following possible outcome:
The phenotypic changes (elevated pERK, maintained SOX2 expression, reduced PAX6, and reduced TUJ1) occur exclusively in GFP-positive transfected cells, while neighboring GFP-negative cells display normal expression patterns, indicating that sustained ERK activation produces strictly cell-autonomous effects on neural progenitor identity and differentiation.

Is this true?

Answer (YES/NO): YES